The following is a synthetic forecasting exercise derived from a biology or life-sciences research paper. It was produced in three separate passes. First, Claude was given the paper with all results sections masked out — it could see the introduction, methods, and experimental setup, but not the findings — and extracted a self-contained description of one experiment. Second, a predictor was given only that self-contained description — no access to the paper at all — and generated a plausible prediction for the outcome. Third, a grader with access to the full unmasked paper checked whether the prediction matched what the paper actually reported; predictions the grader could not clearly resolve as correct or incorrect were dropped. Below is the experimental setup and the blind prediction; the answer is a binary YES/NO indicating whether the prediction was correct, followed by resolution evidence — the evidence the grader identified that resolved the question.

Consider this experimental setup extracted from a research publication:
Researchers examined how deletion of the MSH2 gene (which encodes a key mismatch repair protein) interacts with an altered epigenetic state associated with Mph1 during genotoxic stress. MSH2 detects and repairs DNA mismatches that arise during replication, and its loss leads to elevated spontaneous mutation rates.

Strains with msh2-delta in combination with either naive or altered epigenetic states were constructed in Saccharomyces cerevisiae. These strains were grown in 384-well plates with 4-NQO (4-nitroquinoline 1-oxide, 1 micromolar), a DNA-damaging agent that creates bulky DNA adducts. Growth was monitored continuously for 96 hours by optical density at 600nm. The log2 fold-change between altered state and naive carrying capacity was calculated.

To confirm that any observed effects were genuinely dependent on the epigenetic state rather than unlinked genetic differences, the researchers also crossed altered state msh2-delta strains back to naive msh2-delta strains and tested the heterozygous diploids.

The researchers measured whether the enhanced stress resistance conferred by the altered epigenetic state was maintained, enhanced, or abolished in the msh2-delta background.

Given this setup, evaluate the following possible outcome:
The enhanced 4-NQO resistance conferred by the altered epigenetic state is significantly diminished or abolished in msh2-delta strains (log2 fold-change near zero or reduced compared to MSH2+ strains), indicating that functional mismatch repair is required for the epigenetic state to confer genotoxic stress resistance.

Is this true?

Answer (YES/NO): YES